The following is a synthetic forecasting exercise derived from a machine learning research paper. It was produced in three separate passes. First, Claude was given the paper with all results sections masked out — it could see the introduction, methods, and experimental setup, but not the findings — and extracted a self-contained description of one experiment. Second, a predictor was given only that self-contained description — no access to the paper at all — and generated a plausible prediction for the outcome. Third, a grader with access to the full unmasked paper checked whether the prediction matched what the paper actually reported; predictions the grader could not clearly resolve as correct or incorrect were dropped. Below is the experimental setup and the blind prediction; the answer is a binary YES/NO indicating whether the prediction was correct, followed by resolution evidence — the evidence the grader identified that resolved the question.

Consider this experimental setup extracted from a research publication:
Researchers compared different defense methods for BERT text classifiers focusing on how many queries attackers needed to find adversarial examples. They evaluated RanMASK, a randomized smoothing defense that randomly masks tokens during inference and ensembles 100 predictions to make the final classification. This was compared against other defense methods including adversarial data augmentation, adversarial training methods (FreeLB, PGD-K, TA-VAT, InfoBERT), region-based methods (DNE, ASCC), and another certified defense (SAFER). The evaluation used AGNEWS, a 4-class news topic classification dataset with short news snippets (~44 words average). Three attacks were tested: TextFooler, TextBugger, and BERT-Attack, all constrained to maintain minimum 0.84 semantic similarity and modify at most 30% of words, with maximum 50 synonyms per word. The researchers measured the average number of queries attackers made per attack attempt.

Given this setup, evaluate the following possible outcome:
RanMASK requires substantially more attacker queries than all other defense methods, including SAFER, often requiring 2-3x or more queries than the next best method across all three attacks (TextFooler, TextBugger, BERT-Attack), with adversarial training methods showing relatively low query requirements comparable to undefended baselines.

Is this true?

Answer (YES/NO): NO